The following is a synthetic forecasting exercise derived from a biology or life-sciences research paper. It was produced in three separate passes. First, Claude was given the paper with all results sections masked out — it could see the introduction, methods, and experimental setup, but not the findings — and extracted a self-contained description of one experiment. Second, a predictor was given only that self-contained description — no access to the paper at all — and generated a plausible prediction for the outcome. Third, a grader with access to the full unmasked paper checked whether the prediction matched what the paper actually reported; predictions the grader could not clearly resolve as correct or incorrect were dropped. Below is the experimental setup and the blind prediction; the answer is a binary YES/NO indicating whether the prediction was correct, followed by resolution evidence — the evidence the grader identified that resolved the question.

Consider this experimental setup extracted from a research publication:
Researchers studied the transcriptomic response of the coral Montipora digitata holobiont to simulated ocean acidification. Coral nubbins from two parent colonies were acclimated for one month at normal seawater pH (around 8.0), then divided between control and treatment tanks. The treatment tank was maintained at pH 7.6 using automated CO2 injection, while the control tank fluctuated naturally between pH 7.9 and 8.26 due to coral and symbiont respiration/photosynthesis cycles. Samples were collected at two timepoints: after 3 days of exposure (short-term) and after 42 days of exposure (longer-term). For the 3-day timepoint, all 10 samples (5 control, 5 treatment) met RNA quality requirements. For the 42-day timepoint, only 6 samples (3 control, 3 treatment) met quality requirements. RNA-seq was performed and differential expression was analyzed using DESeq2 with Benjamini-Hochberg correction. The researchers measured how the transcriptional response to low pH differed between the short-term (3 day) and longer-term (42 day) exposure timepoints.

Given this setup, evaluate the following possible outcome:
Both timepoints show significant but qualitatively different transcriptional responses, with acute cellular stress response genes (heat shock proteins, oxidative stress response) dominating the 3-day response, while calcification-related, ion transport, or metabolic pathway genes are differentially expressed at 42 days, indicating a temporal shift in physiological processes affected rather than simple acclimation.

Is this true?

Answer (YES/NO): NO